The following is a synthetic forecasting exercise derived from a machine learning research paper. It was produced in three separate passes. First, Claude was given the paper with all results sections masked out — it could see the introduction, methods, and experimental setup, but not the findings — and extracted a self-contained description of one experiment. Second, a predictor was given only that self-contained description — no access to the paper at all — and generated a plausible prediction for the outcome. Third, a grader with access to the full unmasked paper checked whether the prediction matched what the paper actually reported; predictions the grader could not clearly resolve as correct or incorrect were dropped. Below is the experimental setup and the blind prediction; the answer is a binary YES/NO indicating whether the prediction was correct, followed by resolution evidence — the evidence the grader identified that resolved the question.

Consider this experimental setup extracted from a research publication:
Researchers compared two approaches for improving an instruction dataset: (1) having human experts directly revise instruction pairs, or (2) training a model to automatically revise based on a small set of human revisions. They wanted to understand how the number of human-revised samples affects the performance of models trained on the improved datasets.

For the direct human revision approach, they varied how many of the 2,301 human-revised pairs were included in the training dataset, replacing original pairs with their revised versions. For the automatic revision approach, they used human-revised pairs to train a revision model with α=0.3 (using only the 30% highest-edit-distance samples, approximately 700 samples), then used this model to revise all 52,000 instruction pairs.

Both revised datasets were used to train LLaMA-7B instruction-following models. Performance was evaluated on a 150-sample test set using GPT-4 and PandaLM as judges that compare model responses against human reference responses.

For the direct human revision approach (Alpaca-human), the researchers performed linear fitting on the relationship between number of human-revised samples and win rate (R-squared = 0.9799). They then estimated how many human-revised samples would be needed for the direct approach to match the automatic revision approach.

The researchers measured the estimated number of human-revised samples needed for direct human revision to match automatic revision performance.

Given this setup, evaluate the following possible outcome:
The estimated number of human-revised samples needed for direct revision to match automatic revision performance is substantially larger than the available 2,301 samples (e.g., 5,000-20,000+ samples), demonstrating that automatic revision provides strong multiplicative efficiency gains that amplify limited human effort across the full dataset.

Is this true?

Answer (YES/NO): YES